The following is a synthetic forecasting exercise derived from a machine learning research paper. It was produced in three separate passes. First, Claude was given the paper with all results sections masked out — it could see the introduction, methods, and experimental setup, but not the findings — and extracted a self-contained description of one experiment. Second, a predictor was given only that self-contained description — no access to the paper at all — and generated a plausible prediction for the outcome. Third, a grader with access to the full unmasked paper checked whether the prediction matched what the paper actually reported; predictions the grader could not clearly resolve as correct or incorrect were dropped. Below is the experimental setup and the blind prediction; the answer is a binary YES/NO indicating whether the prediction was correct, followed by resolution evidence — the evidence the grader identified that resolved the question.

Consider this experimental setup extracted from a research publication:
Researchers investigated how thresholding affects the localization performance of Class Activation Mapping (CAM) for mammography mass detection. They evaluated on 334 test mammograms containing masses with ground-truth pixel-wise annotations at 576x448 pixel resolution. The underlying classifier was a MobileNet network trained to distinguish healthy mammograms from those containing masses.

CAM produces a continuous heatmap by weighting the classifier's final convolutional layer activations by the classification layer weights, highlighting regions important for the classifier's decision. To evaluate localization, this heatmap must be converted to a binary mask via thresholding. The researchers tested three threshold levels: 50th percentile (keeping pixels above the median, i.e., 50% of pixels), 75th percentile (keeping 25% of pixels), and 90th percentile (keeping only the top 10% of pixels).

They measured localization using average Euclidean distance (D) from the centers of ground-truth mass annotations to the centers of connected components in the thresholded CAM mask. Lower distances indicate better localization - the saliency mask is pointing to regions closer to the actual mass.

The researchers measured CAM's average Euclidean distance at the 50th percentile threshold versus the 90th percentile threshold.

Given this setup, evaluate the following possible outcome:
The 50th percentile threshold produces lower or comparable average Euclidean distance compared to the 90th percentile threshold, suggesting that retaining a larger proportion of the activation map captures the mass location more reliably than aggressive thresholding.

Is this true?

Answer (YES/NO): NO